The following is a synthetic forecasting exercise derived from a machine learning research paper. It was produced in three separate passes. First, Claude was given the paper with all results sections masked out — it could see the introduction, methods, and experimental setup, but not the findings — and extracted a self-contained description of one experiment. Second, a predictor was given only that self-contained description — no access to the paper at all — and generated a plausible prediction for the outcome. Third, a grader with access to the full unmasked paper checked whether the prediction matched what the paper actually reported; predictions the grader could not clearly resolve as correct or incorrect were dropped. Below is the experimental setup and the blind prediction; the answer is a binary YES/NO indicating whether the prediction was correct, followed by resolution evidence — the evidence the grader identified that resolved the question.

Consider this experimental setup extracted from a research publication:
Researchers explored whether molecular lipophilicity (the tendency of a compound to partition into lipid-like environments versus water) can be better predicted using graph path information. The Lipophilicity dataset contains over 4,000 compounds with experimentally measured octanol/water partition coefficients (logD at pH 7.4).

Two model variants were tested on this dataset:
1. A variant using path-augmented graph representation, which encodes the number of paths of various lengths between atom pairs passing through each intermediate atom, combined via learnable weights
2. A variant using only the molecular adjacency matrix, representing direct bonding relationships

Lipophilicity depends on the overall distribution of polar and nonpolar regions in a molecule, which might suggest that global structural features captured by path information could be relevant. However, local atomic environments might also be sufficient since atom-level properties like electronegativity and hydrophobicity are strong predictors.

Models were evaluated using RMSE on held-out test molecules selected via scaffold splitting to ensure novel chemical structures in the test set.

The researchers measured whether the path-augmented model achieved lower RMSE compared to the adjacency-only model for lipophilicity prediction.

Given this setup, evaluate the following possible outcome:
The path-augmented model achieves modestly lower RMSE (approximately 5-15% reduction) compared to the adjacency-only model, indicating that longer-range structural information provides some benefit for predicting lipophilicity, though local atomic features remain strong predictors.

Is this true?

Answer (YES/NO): NO